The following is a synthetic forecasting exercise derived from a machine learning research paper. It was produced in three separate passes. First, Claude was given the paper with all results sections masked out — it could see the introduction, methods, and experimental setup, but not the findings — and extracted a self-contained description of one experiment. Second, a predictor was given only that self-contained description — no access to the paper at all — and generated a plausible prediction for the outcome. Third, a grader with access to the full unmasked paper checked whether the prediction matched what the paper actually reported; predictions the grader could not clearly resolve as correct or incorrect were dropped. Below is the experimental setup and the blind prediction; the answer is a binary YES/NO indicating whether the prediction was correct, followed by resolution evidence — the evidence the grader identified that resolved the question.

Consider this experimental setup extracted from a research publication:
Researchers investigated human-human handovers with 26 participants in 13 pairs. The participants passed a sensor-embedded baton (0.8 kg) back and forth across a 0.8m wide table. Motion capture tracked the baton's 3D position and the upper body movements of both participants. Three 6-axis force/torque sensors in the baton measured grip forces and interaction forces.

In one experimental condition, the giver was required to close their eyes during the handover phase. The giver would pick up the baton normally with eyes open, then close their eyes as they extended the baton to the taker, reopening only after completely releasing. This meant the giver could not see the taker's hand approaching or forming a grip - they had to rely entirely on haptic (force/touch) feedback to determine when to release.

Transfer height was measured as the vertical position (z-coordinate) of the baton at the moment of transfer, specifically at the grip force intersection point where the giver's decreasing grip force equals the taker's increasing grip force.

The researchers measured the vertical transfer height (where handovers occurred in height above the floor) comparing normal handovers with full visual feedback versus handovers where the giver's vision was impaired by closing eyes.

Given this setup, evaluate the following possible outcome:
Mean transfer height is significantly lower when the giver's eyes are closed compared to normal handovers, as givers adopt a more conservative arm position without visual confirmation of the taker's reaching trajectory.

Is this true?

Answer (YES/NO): NO